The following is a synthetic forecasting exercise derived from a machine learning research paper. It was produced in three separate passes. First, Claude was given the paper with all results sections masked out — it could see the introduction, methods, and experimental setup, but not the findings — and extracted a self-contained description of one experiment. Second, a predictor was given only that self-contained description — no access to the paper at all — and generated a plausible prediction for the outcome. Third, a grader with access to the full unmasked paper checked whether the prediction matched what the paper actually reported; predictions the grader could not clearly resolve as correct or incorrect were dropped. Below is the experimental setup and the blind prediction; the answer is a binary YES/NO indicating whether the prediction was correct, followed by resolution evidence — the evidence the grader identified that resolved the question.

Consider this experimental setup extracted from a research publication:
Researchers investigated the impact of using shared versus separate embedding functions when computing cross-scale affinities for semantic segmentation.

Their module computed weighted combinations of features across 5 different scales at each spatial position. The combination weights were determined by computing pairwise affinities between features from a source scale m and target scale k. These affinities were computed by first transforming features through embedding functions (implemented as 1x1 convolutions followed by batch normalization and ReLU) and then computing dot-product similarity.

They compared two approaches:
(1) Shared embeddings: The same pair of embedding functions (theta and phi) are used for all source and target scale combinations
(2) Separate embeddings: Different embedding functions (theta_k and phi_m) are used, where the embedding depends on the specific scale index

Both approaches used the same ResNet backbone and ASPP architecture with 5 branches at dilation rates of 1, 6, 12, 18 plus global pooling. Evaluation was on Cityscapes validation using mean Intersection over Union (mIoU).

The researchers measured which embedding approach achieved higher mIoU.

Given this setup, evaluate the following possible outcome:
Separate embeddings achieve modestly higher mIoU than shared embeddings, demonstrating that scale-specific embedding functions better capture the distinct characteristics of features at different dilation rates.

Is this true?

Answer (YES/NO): YES